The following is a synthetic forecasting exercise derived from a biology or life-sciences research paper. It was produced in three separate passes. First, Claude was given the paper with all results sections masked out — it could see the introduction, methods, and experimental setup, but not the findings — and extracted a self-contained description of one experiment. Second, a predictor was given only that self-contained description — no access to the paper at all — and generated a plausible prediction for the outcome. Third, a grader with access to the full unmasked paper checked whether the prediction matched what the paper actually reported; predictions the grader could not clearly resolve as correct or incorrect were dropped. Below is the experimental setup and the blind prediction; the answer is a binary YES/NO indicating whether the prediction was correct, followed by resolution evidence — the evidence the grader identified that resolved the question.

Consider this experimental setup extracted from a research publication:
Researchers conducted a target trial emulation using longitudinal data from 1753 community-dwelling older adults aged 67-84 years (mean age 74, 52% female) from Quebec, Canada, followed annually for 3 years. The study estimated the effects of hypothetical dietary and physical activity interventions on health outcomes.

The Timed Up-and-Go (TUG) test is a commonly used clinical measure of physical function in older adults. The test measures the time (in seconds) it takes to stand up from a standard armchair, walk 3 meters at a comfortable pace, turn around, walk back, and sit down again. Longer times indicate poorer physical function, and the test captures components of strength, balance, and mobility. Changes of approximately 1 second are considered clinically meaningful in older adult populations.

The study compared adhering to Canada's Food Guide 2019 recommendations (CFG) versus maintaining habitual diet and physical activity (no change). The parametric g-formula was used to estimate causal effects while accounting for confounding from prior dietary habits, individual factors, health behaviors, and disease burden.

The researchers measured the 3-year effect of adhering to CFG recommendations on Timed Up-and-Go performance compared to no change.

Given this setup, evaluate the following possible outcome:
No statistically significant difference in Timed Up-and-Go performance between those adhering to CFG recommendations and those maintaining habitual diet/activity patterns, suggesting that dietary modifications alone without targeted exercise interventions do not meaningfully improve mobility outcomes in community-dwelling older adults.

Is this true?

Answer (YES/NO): YES